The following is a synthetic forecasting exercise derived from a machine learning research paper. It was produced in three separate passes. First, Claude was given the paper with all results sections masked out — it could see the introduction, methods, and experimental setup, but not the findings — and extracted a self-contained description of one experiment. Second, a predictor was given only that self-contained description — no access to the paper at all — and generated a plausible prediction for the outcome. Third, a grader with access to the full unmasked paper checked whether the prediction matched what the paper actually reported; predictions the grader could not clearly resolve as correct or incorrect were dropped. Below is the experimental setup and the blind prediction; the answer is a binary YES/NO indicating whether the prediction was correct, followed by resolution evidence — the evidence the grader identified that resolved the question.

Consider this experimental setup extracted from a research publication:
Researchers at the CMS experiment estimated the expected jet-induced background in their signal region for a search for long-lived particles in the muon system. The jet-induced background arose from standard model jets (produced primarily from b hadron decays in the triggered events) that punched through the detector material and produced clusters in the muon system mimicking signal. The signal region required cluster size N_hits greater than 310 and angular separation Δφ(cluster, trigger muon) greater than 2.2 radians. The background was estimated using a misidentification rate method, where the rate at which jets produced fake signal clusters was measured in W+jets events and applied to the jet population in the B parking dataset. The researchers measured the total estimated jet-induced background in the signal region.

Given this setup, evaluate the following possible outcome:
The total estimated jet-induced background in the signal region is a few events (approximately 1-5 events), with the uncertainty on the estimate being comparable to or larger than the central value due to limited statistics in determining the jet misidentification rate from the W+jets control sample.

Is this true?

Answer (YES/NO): NO